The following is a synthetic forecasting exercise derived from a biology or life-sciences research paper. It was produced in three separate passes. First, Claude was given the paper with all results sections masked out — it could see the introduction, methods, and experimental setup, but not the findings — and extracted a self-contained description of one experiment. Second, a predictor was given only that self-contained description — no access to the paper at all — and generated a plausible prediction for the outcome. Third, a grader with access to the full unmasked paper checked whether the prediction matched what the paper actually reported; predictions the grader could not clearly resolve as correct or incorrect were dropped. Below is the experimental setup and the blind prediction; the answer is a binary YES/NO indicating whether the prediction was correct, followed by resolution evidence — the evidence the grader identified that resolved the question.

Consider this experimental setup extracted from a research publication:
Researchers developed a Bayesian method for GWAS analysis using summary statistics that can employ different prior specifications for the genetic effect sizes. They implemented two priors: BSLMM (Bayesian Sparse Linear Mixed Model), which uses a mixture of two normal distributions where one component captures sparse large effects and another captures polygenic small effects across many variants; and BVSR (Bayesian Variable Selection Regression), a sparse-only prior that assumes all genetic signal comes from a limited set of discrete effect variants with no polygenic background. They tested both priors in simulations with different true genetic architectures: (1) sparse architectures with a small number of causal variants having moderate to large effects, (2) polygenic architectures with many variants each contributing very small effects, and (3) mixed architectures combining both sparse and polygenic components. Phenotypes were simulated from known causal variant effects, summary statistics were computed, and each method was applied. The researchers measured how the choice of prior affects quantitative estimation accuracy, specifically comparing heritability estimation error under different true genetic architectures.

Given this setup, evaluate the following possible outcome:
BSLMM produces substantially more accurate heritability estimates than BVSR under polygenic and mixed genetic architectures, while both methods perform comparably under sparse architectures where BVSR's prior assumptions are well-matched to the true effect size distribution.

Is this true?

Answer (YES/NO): NO